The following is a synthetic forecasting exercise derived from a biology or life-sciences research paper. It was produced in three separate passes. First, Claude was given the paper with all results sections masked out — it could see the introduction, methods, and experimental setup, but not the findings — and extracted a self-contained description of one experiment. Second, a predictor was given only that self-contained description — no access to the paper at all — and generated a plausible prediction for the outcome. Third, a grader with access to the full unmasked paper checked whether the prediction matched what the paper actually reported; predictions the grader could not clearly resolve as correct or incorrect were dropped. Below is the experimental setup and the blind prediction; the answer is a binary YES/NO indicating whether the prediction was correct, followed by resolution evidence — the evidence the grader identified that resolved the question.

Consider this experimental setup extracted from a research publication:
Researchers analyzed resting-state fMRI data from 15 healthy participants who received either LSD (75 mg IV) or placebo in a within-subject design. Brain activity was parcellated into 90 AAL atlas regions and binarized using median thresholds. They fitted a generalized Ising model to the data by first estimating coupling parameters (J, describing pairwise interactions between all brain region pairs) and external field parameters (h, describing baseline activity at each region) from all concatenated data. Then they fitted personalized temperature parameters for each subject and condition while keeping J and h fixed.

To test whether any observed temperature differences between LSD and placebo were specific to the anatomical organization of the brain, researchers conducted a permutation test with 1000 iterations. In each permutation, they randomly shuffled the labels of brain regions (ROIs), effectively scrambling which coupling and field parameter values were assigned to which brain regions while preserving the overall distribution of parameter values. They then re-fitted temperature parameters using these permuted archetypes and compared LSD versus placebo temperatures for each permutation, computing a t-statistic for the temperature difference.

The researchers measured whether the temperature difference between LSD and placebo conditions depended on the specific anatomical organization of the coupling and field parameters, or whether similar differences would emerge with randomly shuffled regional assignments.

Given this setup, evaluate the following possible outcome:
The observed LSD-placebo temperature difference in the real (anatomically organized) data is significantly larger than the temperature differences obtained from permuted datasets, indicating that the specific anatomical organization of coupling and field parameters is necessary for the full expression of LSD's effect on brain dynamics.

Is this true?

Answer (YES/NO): YES